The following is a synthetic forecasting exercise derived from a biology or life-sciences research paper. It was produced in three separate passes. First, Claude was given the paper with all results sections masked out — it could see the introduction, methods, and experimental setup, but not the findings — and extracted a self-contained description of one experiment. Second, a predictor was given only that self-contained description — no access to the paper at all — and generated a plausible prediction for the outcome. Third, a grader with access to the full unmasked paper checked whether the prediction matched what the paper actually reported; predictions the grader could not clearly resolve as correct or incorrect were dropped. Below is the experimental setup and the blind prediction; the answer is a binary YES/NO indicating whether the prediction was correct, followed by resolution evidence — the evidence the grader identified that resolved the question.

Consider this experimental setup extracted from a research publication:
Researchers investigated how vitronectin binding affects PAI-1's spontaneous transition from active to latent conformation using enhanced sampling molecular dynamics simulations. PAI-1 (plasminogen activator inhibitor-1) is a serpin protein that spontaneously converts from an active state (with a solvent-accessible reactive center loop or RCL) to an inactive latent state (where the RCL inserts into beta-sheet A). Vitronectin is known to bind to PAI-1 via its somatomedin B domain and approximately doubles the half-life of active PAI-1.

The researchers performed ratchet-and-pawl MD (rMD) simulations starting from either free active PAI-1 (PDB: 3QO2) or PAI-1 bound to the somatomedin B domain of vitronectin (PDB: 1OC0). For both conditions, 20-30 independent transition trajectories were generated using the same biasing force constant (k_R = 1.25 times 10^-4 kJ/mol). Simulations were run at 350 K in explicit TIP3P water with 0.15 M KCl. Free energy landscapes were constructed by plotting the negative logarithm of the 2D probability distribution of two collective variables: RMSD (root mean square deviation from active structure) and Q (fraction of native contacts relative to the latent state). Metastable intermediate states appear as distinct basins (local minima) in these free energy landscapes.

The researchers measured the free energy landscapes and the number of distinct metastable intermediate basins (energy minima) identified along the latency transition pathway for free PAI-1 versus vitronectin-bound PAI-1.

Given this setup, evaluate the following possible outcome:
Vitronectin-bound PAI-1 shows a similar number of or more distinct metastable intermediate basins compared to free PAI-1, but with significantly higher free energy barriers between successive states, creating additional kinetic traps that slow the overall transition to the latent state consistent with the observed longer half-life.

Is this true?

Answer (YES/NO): NO